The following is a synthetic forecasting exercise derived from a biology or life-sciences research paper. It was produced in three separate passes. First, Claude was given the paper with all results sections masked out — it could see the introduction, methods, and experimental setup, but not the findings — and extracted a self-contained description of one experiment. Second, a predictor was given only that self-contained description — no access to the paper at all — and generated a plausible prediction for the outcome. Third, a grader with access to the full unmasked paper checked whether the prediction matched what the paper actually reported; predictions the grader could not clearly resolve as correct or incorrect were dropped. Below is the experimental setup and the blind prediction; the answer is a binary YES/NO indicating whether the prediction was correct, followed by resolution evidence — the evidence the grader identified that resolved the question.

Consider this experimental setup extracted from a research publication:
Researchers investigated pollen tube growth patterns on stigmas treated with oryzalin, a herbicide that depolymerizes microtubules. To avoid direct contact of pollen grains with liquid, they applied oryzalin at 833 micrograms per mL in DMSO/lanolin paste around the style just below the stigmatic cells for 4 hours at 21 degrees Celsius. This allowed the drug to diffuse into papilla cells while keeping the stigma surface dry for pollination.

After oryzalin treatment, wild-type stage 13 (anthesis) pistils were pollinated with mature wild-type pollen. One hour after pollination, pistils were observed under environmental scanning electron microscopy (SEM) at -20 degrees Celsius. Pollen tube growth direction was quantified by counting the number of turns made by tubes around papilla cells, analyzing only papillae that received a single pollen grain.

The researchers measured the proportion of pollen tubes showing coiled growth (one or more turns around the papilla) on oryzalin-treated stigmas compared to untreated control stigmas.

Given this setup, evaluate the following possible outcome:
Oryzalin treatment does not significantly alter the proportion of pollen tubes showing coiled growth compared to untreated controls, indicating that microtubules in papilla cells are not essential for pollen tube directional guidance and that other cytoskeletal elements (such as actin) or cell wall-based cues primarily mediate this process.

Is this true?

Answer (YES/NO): NO